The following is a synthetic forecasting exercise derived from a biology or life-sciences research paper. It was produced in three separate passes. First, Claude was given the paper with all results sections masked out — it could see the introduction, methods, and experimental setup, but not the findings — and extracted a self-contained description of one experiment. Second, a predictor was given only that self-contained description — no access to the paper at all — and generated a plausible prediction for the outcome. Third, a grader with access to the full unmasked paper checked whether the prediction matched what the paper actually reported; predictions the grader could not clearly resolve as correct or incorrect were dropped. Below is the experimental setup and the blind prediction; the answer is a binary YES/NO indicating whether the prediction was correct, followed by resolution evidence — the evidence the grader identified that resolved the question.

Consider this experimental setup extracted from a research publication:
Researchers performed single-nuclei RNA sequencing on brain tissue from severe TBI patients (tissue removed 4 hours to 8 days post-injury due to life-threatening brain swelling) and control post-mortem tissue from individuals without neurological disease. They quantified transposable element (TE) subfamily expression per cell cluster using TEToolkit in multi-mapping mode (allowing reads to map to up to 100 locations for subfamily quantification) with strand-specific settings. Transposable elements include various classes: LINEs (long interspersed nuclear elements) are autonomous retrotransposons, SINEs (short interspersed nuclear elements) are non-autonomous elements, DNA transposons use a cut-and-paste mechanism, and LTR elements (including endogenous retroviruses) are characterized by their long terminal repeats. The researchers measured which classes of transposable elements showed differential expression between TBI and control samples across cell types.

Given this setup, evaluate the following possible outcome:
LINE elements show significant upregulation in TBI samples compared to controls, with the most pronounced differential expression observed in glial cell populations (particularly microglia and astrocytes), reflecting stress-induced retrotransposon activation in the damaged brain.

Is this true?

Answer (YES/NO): NO